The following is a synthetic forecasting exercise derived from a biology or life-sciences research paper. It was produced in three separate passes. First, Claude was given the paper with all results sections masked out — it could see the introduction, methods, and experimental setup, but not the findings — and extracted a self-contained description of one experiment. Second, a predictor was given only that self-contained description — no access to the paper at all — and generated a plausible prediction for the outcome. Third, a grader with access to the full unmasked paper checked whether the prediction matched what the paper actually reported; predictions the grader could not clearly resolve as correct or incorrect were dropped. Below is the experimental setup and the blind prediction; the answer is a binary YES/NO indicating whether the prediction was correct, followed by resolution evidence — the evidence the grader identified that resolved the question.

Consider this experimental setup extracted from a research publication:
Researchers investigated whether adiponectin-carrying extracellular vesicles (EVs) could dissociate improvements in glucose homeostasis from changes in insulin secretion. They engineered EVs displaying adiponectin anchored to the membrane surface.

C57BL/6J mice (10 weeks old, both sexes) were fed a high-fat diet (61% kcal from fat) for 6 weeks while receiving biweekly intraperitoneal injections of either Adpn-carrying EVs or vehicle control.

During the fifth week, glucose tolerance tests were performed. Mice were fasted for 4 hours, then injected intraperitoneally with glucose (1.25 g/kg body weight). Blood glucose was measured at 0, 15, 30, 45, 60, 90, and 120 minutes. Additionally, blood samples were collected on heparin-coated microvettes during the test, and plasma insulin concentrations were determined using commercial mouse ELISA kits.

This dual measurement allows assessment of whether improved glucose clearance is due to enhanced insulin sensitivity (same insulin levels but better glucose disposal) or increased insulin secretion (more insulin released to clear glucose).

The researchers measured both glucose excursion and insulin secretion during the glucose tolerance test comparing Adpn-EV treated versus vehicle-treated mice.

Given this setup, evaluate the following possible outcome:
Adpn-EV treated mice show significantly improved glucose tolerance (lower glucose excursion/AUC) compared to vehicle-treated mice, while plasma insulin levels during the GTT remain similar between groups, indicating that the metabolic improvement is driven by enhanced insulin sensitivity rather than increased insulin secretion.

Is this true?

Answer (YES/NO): NO